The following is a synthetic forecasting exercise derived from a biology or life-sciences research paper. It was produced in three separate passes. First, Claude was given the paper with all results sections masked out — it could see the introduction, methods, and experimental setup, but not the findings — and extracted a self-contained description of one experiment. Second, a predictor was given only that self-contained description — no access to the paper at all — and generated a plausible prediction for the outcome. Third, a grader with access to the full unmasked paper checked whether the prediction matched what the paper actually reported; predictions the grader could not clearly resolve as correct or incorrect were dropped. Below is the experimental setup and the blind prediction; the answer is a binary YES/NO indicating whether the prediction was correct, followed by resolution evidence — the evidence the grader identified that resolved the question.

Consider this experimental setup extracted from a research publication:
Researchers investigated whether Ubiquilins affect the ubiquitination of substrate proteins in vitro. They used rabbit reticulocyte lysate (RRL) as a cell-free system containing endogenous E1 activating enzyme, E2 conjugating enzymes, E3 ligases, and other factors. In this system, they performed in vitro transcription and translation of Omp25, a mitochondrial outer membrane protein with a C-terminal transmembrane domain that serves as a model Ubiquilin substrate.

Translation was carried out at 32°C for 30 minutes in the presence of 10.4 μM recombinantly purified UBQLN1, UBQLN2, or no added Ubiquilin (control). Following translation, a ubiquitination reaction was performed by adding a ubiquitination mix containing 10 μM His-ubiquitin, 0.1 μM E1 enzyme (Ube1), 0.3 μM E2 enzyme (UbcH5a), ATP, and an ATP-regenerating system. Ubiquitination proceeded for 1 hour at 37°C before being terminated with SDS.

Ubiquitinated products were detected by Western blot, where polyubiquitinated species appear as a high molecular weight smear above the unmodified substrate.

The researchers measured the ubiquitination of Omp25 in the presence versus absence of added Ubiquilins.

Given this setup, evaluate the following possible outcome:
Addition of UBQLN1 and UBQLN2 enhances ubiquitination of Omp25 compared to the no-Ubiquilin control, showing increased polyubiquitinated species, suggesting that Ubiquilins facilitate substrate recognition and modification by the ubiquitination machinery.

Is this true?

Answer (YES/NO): YES